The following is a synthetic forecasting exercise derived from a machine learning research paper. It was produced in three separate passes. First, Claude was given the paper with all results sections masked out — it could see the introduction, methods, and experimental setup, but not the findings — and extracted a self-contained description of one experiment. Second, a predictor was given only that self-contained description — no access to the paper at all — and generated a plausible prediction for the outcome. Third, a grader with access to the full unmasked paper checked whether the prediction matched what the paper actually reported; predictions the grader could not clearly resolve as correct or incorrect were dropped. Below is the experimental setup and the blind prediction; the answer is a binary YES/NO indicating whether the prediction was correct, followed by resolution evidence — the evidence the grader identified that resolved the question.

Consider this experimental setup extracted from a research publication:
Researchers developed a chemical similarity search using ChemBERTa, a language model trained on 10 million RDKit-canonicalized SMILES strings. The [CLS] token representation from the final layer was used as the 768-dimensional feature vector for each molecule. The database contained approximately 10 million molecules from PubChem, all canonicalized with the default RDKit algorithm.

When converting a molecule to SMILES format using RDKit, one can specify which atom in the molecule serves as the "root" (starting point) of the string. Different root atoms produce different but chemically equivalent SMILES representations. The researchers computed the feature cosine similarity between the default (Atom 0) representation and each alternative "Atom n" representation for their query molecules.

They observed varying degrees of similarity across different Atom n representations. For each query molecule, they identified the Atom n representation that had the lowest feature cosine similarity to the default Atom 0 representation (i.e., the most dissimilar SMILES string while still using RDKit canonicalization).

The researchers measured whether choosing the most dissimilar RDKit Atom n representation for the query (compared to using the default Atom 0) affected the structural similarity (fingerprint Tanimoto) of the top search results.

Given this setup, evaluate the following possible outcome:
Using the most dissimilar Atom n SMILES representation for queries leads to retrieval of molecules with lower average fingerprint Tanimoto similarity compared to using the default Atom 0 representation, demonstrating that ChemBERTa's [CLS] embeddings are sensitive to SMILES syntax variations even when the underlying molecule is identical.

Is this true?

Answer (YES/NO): YES